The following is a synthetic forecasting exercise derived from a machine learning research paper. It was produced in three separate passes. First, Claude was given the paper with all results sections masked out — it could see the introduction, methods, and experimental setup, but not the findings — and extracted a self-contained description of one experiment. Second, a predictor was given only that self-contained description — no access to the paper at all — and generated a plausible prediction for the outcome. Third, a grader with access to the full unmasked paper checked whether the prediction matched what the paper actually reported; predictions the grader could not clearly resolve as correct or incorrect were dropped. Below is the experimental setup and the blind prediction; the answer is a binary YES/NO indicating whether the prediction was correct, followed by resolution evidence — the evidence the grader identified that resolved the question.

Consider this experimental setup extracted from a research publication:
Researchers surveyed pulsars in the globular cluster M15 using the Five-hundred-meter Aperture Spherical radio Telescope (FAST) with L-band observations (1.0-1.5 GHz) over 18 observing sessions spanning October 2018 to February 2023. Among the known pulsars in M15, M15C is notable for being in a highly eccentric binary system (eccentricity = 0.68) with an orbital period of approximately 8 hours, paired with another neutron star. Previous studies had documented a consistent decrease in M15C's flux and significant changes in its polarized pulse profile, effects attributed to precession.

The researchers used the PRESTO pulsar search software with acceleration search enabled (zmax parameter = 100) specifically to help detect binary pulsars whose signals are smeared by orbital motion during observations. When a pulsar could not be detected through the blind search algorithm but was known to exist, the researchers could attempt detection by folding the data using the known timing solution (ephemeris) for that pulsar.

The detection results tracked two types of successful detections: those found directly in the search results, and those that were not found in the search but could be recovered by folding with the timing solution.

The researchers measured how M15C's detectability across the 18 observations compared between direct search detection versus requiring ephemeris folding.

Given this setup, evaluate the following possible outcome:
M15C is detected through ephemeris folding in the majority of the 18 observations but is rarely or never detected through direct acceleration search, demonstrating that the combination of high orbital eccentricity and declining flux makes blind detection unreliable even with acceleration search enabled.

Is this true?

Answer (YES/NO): NO